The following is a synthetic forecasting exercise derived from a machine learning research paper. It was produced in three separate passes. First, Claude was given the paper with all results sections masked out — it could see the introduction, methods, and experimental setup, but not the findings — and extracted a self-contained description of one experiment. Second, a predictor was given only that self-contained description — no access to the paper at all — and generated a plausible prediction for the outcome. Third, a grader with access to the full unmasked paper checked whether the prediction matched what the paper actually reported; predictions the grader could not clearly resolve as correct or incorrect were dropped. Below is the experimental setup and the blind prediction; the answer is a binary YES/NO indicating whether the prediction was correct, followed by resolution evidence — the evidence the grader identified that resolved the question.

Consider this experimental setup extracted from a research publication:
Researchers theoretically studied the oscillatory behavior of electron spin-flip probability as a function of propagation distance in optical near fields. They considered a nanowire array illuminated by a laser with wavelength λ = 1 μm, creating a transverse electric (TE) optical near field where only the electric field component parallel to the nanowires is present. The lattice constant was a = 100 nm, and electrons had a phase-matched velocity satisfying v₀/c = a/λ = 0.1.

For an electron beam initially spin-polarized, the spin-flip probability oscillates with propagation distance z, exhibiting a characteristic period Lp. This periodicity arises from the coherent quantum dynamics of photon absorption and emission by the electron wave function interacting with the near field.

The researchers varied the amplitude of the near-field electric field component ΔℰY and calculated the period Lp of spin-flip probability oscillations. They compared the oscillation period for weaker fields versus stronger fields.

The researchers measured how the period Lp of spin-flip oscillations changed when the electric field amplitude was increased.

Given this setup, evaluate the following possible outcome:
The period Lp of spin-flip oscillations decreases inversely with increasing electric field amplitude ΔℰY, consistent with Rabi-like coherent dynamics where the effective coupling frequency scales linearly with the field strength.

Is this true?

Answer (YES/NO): YES